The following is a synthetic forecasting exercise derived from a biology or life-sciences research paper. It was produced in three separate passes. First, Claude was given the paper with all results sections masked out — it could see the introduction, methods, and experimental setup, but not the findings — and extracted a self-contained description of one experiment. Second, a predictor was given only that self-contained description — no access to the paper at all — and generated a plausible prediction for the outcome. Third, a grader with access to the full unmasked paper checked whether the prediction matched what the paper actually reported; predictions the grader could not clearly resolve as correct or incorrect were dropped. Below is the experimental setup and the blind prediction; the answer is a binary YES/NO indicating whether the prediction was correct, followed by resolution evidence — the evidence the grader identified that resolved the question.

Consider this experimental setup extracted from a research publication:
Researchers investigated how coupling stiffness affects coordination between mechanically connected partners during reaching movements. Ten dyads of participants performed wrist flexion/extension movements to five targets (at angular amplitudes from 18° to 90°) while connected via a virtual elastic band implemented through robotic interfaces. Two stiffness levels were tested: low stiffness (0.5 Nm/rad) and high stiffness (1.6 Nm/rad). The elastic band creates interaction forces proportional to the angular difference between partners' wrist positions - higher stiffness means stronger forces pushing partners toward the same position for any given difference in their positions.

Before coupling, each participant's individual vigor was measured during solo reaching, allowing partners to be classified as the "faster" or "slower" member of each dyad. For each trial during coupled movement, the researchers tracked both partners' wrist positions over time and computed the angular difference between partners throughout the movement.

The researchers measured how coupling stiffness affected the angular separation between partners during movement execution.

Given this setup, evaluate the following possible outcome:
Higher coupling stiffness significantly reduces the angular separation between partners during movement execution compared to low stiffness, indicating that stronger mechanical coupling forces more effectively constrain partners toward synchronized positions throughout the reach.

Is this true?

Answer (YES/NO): YES